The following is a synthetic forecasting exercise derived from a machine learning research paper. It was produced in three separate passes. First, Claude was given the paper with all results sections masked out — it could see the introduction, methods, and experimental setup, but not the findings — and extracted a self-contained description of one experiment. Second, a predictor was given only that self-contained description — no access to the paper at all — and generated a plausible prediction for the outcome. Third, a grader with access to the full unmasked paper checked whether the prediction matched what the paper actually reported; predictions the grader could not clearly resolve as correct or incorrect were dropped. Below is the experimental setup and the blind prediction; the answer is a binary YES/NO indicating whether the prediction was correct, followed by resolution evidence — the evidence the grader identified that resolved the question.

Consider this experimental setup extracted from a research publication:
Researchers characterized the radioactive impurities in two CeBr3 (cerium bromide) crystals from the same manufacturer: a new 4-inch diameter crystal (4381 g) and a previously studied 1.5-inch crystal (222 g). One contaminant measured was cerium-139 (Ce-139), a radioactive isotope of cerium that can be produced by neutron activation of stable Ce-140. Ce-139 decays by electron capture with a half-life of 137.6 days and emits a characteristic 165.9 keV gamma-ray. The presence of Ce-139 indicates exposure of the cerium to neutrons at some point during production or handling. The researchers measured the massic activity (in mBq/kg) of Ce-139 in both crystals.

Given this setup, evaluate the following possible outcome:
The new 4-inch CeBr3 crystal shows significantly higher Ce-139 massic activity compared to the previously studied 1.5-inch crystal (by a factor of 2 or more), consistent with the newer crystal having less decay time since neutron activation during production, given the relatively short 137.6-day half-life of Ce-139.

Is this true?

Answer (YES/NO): YES